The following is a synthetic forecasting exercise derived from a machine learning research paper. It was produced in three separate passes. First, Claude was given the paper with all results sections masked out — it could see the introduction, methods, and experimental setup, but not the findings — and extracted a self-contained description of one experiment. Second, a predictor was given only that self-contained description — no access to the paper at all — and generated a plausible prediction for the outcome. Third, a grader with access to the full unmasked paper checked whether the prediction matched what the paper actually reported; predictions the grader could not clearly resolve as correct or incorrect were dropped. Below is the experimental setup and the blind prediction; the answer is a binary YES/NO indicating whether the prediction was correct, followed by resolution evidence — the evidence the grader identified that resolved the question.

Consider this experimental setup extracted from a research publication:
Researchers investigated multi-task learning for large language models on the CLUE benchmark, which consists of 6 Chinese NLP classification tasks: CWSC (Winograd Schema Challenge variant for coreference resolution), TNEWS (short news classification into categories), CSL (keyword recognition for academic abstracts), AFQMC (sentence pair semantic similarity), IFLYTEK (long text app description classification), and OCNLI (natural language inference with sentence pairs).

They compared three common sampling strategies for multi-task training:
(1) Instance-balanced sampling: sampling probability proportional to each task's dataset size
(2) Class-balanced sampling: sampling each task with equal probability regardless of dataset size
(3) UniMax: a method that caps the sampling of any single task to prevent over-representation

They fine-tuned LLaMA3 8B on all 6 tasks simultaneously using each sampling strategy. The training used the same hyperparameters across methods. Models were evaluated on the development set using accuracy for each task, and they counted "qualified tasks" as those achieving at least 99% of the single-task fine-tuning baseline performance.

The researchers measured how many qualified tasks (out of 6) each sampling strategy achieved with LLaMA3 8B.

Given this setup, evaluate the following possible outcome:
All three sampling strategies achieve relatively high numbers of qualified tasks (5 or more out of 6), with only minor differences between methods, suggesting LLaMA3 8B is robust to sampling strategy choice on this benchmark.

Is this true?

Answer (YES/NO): NO